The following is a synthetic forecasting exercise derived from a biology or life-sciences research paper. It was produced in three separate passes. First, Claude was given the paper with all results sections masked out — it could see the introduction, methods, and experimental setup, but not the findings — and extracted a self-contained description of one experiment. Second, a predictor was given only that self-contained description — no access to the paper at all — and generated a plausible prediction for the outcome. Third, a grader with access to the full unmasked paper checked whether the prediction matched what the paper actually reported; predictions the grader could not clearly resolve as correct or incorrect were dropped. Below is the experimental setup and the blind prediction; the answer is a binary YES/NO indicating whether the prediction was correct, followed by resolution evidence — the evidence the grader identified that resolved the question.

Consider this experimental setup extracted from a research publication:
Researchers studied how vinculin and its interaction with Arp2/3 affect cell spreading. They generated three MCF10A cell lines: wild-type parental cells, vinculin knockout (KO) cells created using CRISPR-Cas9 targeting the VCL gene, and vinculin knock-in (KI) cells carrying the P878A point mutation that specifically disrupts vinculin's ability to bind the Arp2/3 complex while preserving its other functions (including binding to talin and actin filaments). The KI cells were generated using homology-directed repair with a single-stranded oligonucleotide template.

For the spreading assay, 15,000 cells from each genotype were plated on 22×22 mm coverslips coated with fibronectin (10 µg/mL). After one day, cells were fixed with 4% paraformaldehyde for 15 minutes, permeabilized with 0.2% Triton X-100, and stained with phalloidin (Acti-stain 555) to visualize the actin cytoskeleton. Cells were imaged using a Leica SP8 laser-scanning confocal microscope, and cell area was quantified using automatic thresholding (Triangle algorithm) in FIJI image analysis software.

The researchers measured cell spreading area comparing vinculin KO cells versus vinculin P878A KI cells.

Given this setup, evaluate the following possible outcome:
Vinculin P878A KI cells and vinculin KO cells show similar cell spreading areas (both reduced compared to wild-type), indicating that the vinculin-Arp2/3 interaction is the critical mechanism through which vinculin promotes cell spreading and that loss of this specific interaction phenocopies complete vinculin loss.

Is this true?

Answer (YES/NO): NO